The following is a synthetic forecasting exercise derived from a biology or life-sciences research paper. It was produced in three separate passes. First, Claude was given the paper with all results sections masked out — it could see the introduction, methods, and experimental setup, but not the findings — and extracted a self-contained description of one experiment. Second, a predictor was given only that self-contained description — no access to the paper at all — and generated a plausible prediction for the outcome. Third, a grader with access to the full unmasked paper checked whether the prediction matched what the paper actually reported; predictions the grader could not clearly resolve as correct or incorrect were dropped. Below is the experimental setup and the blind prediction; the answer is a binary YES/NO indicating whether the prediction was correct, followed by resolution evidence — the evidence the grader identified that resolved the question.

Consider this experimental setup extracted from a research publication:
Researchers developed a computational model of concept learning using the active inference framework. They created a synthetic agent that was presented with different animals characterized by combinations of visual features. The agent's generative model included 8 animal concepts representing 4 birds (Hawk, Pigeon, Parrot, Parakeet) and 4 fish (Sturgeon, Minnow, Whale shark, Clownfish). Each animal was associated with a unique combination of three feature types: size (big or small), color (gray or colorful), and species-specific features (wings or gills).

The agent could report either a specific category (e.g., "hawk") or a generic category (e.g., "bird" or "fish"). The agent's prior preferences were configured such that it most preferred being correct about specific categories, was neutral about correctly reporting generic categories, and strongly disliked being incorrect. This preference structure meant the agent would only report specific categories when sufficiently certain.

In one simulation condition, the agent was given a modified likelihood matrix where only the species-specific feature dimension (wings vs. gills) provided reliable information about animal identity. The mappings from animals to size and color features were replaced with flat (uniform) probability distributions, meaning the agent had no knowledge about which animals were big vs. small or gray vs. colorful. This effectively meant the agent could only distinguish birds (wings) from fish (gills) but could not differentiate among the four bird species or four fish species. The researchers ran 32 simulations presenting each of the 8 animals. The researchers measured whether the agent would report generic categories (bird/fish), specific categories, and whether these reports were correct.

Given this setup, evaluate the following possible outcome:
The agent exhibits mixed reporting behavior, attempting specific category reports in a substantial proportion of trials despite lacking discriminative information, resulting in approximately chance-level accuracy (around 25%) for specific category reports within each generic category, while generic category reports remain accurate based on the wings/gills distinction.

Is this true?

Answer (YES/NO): NO